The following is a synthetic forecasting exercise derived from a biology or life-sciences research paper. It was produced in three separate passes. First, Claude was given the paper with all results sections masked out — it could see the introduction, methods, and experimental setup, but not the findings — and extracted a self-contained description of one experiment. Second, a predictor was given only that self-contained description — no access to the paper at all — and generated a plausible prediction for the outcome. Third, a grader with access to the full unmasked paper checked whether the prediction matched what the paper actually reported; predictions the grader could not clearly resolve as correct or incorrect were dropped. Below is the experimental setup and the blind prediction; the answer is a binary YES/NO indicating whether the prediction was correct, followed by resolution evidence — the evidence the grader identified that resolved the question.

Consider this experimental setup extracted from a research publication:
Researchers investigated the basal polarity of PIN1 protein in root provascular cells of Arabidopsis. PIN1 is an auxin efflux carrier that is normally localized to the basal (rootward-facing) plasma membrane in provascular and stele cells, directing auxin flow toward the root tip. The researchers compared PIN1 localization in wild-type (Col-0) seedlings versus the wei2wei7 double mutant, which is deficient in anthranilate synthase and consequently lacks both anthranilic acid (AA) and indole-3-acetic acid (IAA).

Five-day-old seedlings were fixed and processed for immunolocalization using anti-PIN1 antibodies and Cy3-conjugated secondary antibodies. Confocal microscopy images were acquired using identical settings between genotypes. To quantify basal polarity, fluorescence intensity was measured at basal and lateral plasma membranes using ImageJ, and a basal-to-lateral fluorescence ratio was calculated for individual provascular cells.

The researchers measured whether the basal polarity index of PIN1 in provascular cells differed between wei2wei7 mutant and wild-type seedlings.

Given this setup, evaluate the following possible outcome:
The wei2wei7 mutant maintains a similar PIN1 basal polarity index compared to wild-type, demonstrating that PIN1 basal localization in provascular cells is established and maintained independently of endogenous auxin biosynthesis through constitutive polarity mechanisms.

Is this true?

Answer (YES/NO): NO